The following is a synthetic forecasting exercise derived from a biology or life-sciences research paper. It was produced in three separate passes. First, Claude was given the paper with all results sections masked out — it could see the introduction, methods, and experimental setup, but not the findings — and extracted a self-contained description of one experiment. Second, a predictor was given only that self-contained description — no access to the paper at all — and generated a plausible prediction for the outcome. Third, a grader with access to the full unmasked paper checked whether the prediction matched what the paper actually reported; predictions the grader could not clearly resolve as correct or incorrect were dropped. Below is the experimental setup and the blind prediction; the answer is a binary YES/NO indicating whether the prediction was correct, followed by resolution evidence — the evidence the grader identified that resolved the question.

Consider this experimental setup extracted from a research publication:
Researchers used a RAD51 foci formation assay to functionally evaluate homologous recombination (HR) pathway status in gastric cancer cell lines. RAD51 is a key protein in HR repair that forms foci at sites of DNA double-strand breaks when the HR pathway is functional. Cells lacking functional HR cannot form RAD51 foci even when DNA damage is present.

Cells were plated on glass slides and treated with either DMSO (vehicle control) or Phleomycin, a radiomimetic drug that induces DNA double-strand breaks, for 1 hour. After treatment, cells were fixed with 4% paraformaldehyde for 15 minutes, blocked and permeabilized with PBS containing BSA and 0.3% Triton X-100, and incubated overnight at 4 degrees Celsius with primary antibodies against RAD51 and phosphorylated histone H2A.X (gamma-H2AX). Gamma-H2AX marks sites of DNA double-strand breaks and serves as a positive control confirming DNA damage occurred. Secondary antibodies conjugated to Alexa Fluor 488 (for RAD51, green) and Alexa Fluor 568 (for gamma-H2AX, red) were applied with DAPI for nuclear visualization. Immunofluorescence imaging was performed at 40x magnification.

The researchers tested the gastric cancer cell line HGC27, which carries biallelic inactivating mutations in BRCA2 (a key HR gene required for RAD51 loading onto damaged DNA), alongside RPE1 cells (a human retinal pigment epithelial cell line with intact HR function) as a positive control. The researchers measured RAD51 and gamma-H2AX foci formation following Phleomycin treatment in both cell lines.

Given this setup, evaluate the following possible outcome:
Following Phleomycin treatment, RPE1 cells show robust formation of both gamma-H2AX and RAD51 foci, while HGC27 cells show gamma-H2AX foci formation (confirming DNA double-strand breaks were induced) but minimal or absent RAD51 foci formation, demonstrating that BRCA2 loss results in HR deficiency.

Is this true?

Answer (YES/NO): NO